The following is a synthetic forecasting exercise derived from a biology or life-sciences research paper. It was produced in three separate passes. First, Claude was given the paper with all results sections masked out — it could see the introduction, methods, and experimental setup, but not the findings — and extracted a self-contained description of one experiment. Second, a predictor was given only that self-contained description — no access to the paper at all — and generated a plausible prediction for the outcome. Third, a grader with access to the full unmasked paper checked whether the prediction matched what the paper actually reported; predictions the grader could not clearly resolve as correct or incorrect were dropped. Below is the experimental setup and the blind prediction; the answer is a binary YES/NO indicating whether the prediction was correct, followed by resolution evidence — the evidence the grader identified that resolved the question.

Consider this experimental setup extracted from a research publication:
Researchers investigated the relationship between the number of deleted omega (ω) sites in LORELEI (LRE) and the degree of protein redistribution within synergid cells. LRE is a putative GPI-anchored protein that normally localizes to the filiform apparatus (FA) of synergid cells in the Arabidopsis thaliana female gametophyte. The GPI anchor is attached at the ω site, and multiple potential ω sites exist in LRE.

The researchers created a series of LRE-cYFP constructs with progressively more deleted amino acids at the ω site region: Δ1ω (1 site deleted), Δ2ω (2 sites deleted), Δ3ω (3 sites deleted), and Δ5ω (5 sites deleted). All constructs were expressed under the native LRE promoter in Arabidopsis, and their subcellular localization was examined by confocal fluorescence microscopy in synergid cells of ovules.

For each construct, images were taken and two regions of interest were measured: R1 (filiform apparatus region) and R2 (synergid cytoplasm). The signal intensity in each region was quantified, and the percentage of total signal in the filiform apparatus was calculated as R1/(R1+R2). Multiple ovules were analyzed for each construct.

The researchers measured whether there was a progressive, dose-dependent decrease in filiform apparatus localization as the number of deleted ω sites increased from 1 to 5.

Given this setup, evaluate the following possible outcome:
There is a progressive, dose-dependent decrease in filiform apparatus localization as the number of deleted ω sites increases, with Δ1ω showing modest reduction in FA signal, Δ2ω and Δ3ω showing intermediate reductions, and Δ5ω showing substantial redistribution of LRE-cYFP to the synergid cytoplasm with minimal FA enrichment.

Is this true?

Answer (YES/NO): NO